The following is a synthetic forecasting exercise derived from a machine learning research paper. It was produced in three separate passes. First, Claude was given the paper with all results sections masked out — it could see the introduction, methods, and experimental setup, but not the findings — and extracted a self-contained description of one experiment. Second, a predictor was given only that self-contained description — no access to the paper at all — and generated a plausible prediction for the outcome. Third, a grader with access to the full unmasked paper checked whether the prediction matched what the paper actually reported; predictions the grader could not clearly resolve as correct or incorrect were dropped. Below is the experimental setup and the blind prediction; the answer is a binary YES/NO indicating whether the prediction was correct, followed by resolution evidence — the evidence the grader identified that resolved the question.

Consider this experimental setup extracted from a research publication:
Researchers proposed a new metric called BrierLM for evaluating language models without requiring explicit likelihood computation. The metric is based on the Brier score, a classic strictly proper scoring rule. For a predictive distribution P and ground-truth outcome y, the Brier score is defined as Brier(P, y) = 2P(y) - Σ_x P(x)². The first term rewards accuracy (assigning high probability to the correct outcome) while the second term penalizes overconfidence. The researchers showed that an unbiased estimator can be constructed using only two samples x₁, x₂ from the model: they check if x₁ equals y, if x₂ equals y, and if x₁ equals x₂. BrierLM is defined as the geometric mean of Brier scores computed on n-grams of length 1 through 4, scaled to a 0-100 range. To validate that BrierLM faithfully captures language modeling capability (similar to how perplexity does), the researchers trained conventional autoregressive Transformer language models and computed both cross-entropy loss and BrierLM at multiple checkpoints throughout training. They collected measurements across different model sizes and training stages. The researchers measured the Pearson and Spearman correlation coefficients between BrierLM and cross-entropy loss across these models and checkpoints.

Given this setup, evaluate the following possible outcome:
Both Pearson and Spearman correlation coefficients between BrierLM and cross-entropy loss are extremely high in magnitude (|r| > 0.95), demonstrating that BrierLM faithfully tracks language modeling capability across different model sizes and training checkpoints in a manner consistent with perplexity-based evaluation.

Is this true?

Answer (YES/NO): YES